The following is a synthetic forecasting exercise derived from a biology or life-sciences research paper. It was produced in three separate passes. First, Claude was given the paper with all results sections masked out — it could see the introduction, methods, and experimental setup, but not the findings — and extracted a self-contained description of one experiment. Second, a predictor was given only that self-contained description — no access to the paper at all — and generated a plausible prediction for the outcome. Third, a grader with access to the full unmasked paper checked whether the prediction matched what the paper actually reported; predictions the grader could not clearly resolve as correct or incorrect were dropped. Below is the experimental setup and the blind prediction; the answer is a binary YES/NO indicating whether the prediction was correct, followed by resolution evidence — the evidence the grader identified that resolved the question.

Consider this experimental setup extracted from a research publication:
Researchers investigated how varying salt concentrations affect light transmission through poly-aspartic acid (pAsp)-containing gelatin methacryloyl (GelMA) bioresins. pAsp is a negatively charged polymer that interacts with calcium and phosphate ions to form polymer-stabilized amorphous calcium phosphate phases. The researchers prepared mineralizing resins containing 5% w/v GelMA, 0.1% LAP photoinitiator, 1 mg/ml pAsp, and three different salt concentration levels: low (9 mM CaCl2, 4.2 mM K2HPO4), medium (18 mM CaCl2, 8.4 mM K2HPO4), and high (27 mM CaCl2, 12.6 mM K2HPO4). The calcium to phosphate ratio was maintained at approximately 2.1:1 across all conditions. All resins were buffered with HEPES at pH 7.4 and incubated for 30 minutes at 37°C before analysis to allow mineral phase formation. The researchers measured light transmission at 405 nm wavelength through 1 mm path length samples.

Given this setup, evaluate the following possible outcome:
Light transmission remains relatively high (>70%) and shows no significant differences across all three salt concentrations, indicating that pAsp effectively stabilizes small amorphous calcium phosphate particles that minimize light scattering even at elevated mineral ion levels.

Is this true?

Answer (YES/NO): NO